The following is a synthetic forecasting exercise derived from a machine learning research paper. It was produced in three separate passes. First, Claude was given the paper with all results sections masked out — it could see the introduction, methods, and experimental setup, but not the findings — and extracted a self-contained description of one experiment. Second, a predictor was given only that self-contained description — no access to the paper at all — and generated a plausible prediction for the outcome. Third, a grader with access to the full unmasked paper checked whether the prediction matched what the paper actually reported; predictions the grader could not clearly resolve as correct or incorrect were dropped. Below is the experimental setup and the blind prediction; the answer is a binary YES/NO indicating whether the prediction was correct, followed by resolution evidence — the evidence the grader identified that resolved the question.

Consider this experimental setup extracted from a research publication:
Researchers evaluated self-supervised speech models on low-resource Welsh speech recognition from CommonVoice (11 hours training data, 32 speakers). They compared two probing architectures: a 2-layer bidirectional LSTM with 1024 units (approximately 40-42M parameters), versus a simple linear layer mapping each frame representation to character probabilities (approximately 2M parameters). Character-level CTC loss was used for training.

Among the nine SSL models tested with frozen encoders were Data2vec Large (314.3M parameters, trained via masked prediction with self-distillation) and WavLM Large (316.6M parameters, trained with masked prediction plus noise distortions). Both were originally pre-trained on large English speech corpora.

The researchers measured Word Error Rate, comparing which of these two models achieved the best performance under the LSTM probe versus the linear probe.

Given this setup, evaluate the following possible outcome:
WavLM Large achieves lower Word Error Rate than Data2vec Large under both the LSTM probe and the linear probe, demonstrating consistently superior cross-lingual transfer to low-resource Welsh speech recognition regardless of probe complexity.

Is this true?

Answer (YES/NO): NO